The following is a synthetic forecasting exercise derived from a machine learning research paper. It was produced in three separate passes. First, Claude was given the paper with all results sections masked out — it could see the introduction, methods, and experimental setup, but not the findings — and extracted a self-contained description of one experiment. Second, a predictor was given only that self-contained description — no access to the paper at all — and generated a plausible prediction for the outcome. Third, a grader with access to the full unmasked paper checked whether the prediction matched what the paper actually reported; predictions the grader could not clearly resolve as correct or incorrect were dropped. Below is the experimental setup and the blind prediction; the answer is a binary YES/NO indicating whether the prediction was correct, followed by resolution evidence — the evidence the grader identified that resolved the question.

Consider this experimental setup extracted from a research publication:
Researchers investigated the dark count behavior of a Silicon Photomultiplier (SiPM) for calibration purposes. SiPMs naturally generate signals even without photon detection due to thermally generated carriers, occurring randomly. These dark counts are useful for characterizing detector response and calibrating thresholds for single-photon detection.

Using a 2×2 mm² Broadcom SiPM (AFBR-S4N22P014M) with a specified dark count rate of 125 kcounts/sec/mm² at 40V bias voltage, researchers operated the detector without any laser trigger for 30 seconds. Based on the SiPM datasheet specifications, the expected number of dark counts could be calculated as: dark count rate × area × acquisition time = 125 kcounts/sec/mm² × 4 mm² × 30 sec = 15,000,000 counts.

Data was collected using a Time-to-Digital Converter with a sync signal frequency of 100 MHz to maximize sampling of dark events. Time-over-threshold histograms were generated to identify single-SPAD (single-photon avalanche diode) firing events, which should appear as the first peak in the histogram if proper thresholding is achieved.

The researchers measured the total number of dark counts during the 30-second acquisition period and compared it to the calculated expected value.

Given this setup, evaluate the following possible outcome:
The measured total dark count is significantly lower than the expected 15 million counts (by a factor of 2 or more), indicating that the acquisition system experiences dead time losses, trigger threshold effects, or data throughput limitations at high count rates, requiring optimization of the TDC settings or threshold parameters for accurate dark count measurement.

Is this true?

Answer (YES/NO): NO